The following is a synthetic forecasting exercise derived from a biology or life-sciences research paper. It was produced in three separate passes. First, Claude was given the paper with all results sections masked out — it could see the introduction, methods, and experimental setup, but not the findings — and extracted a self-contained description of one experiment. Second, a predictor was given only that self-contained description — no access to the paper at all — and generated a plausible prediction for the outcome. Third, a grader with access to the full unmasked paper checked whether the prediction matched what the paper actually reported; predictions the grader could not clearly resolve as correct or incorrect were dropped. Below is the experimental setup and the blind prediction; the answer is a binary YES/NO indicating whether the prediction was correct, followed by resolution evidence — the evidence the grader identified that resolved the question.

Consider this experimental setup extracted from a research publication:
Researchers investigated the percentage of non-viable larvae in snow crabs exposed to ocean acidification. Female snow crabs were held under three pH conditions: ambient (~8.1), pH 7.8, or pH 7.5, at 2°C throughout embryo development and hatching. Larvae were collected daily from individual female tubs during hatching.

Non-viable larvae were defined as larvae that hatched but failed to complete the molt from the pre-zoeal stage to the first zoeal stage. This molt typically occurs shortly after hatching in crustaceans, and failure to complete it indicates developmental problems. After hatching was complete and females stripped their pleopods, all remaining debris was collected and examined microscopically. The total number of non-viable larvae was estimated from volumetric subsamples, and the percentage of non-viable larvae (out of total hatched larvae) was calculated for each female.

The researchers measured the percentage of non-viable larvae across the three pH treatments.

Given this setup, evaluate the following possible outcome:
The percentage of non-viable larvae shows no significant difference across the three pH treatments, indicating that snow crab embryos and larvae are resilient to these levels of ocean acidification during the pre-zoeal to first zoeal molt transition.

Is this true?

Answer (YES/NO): YES